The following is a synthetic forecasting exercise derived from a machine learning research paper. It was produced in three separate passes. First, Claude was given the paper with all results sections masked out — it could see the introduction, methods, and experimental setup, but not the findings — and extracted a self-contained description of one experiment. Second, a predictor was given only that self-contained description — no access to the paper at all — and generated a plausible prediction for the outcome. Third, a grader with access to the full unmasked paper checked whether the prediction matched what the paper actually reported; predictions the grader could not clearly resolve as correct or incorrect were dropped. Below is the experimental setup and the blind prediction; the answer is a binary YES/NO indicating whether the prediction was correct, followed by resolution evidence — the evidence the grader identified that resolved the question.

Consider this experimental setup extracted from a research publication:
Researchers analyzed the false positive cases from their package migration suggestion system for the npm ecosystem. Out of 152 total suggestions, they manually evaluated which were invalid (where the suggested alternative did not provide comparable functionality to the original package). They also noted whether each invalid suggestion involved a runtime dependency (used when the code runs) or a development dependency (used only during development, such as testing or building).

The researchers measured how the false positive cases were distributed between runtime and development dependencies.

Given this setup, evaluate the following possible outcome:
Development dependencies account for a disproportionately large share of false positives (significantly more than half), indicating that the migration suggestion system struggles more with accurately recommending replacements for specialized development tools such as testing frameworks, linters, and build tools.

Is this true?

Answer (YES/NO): YES